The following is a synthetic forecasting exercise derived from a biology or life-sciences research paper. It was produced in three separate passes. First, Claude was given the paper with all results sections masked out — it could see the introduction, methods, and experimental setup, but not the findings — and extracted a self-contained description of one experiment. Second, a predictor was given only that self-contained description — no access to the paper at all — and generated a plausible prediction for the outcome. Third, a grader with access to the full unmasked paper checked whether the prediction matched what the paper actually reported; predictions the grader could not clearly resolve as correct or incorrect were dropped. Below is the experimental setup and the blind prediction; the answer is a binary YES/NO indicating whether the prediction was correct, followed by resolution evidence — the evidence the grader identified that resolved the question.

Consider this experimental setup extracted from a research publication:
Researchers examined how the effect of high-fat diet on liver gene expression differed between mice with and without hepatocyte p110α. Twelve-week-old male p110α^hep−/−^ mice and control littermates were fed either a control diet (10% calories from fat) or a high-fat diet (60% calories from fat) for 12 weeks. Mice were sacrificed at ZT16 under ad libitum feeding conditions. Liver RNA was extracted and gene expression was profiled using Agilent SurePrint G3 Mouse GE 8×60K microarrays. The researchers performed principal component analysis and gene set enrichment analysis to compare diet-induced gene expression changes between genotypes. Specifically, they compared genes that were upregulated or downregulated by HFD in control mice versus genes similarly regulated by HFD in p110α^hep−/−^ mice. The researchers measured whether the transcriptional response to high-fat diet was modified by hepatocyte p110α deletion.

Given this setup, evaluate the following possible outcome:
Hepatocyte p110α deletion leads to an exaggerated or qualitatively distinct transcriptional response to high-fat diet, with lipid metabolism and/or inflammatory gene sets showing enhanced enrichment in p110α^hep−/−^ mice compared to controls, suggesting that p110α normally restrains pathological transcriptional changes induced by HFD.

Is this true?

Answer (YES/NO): NO